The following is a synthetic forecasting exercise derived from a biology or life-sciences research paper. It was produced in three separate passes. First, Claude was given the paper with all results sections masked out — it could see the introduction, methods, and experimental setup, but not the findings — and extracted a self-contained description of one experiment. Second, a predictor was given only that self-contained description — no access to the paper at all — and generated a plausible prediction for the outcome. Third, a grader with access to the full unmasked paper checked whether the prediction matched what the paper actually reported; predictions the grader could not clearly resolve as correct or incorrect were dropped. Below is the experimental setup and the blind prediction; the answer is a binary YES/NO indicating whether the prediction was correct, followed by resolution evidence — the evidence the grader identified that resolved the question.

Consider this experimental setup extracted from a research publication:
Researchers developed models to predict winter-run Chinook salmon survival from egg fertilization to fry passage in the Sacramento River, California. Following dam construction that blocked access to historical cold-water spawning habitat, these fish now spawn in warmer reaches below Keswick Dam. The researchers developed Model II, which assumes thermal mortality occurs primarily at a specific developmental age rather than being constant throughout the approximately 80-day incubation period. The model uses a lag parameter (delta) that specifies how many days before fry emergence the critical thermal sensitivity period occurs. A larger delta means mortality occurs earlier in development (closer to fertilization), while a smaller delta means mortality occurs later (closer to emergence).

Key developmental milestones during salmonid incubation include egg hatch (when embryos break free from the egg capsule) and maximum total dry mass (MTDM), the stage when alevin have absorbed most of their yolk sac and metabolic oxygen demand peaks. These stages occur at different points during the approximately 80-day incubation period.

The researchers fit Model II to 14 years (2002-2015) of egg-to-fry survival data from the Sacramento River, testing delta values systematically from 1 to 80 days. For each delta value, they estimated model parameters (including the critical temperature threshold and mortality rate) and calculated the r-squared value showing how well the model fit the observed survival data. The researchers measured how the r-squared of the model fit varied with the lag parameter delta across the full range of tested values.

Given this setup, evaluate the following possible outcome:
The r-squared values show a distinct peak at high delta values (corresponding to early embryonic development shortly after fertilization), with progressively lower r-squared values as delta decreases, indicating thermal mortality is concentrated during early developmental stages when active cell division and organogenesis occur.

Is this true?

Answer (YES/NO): NO